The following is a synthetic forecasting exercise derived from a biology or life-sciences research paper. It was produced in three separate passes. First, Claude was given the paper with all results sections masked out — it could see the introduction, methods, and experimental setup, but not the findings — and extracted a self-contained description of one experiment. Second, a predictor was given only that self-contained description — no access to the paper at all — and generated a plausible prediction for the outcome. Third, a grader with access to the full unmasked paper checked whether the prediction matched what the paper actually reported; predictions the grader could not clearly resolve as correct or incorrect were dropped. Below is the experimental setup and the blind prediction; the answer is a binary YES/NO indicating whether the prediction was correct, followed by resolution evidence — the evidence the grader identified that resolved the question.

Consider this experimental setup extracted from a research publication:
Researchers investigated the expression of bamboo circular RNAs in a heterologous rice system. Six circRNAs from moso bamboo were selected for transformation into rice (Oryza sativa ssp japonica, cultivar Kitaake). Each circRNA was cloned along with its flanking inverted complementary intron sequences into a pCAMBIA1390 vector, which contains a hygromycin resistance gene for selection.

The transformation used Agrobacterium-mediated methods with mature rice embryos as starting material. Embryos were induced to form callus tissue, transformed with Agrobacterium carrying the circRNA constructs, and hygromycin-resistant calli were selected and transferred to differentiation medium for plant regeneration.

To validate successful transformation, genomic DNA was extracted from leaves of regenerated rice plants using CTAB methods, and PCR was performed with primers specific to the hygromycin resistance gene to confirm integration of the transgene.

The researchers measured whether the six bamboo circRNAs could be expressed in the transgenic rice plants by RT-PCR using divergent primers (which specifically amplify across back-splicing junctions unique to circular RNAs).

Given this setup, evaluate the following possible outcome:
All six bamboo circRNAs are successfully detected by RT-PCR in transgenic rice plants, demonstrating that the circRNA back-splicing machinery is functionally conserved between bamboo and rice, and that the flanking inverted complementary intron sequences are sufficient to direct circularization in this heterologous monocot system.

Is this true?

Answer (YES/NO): YES